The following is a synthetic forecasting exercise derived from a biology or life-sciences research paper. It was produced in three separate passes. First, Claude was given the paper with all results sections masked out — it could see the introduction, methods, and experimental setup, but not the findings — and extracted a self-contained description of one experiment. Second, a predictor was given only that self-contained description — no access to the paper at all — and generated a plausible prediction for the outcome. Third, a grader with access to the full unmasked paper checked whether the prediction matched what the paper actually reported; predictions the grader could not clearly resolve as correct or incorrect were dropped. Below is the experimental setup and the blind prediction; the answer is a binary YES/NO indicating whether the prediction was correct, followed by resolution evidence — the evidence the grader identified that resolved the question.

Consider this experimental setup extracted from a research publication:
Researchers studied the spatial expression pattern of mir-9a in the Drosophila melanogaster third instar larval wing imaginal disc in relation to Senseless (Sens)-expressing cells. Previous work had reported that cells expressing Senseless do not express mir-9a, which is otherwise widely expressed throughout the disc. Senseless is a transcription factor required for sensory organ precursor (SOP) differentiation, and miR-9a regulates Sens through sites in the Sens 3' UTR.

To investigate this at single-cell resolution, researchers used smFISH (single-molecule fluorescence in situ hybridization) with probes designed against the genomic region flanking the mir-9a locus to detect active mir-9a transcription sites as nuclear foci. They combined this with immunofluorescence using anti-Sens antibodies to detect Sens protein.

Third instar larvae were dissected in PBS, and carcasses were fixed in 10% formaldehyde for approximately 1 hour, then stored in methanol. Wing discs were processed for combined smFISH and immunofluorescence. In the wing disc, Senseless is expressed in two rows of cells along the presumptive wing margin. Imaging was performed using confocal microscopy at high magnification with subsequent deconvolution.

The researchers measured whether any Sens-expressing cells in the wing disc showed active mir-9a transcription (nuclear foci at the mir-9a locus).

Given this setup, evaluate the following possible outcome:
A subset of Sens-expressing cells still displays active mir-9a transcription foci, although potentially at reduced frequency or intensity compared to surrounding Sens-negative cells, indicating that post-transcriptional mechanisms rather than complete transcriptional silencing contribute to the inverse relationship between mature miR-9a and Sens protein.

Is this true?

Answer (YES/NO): NO